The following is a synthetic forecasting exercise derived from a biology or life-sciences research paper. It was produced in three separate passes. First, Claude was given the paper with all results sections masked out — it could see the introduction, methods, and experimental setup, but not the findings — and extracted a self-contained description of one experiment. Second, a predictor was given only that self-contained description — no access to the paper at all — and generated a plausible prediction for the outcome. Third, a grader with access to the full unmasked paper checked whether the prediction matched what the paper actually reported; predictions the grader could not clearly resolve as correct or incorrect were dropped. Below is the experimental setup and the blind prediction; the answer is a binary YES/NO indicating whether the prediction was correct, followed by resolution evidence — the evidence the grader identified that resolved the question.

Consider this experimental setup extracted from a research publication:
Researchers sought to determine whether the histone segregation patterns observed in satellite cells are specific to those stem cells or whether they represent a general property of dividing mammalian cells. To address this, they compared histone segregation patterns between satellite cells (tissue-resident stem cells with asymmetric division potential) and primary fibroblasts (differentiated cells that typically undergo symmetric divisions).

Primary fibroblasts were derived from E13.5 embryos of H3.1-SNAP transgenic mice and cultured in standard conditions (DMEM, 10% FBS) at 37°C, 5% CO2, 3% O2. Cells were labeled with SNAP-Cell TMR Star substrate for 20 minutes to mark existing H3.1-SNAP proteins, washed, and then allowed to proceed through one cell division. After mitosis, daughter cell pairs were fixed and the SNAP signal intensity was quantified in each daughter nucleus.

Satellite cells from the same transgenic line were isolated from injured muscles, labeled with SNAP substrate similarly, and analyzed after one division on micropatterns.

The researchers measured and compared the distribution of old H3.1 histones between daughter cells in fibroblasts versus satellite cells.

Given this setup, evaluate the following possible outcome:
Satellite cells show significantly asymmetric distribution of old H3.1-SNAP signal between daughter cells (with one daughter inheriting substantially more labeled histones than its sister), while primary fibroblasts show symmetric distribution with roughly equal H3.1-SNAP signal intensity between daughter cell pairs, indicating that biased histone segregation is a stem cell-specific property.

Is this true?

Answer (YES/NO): NO